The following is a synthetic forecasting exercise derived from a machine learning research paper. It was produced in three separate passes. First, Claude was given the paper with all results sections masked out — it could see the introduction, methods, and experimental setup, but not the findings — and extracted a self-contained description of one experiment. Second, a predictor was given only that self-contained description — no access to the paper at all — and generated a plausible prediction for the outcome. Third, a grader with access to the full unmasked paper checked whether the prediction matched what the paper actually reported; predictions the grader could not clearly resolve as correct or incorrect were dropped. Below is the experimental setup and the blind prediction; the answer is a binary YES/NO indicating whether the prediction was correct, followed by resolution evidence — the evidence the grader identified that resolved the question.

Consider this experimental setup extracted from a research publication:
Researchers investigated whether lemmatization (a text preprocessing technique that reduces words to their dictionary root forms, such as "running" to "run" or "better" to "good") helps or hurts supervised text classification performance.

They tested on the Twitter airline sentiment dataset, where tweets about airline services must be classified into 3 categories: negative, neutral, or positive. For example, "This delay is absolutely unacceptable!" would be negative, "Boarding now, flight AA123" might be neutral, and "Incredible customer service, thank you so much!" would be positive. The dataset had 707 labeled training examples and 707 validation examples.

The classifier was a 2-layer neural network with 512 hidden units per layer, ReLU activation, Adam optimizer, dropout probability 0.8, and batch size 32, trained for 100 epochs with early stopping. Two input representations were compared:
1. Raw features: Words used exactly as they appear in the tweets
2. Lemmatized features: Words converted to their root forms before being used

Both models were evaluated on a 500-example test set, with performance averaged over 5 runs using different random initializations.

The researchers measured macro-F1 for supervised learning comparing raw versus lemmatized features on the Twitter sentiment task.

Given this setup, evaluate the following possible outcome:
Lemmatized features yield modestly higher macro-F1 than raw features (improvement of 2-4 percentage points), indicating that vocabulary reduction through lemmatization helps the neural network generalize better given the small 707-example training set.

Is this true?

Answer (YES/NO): NO